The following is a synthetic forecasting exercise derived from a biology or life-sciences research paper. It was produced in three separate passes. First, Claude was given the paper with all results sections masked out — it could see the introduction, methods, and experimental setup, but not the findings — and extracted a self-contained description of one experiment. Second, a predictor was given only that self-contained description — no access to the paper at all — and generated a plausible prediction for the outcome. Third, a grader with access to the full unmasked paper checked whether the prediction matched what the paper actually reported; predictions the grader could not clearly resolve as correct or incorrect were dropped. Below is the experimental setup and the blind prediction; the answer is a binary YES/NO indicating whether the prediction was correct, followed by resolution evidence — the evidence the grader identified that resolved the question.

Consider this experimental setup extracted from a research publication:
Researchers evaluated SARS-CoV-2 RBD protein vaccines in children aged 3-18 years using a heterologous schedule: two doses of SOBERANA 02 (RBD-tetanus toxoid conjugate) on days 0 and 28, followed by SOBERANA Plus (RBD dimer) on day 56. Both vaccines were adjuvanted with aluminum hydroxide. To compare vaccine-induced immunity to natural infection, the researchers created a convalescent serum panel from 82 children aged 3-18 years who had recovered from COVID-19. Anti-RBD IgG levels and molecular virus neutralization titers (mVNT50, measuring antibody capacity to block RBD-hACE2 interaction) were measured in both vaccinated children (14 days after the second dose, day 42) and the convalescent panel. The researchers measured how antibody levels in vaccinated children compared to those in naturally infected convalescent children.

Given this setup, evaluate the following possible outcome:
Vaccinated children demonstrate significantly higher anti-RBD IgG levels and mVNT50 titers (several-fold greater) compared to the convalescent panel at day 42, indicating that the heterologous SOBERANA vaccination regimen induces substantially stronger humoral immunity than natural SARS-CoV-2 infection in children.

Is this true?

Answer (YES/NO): YES